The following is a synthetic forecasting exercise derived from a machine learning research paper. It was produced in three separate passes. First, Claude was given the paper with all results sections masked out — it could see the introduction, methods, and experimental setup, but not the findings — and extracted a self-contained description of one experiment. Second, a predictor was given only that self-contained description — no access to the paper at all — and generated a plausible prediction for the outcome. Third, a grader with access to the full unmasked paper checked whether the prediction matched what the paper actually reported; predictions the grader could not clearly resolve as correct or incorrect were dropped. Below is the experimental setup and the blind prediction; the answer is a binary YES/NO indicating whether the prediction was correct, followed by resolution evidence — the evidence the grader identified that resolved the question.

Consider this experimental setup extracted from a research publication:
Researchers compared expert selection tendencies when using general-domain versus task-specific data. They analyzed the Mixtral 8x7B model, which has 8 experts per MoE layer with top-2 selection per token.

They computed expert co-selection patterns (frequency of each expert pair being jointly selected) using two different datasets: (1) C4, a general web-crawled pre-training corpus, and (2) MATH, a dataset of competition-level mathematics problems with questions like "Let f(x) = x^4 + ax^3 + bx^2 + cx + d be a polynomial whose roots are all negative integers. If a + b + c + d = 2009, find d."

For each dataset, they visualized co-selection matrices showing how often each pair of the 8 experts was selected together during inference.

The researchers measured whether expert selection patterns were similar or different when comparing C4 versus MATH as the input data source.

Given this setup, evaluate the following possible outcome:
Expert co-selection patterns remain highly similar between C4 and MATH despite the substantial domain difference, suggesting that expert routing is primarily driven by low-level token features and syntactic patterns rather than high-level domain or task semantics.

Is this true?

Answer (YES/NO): NO